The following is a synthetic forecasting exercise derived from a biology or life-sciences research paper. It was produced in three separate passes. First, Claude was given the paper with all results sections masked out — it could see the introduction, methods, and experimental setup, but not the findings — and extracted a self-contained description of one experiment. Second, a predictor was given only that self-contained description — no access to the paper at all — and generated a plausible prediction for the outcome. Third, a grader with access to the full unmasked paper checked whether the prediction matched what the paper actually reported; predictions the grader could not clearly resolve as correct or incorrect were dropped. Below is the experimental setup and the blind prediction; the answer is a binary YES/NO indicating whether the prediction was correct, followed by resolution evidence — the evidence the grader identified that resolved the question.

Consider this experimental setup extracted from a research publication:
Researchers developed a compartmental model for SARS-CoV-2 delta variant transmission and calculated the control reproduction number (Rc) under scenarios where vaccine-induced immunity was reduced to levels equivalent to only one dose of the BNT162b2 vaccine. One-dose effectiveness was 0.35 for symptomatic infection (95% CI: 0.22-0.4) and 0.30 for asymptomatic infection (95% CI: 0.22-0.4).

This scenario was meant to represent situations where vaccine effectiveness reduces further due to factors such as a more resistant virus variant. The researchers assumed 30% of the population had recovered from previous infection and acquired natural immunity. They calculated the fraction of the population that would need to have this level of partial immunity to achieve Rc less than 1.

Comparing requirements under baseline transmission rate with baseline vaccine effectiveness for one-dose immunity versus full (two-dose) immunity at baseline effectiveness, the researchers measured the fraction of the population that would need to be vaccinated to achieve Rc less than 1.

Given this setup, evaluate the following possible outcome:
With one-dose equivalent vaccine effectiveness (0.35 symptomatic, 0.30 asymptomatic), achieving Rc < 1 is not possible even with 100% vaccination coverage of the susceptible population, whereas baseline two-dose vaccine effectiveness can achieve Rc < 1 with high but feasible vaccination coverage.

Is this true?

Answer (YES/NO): NO